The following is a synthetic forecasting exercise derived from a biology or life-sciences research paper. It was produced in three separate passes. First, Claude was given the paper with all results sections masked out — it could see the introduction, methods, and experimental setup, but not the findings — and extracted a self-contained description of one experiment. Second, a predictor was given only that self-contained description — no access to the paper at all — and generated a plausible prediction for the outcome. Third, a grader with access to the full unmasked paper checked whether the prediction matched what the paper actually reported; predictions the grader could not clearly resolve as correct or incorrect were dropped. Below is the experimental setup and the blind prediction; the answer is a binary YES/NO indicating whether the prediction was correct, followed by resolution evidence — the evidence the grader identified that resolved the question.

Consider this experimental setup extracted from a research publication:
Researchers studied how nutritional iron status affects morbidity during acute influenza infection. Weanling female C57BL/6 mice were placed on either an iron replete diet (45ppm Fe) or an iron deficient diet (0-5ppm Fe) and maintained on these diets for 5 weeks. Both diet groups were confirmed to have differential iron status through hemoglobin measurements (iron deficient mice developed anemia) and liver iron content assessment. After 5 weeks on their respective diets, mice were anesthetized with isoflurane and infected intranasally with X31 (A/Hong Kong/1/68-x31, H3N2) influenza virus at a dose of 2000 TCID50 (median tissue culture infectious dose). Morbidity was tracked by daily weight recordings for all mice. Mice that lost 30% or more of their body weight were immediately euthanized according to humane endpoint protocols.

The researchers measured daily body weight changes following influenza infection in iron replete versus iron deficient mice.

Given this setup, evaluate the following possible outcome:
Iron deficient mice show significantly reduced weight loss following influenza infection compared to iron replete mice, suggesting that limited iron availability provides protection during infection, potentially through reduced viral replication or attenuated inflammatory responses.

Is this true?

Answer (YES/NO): NO